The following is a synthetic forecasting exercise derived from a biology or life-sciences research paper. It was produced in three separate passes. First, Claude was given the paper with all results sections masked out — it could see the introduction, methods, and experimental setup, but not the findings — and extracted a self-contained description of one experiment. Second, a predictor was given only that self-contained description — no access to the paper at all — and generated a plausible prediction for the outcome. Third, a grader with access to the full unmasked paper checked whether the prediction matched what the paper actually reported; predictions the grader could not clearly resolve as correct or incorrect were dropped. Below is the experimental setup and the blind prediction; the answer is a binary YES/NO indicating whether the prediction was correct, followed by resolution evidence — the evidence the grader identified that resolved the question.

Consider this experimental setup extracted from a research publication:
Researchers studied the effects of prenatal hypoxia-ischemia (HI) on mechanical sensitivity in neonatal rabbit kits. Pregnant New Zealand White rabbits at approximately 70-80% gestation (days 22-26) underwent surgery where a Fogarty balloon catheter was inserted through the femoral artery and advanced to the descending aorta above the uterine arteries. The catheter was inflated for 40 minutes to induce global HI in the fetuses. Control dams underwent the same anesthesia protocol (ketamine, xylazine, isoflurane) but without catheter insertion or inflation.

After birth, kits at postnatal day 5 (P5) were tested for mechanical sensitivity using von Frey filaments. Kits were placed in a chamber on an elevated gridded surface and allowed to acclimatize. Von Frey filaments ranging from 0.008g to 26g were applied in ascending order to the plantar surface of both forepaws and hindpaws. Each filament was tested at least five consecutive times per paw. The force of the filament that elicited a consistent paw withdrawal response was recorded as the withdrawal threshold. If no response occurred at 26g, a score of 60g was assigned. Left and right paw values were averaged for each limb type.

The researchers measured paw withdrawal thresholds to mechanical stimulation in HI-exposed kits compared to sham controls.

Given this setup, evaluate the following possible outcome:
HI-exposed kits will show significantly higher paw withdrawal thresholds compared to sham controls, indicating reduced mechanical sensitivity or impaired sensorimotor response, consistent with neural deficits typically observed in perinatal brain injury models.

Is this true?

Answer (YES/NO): NO